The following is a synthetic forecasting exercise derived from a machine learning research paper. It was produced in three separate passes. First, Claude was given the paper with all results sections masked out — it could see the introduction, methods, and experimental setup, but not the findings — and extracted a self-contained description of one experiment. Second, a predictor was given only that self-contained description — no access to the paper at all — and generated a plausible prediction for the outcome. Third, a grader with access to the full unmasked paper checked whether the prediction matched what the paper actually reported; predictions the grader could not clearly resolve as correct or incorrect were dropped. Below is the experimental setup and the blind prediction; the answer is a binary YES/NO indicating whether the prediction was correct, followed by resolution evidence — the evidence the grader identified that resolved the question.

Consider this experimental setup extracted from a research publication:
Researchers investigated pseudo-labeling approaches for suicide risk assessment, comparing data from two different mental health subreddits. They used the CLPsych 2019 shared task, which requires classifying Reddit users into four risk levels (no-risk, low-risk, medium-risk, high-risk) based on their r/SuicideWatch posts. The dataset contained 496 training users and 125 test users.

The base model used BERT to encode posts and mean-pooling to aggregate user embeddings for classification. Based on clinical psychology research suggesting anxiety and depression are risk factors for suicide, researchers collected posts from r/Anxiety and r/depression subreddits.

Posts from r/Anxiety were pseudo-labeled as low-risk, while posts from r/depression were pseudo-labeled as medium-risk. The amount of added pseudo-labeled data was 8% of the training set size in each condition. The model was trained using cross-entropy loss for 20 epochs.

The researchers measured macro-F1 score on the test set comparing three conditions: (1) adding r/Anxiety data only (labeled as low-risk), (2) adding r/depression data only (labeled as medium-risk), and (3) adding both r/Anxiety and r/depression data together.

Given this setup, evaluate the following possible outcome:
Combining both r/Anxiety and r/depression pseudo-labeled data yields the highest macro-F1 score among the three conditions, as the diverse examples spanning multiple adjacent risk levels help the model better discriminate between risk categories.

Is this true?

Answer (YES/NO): NO